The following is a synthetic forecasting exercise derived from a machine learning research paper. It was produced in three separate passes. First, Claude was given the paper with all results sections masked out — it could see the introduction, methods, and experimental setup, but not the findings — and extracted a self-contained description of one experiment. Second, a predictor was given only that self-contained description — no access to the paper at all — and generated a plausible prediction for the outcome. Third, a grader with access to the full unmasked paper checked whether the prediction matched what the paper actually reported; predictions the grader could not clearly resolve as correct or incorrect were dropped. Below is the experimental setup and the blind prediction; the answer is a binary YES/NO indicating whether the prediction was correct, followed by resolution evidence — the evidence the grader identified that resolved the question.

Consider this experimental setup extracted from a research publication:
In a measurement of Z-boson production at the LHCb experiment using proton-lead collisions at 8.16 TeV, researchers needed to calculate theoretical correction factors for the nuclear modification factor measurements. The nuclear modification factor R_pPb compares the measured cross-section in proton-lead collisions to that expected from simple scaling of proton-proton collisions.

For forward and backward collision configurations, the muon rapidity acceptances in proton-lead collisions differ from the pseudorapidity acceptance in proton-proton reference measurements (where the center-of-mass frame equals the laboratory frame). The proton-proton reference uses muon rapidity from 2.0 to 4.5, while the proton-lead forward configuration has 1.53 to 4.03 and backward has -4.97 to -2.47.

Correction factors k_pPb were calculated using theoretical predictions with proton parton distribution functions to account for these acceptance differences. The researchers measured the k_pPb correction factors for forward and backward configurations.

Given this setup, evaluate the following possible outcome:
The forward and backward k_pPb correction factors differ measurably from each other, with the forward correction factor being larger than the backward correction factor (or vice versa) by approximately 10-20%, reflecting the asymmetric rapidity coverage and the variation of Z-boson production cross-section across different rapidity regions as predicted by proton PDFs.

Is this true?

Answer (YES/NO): NO